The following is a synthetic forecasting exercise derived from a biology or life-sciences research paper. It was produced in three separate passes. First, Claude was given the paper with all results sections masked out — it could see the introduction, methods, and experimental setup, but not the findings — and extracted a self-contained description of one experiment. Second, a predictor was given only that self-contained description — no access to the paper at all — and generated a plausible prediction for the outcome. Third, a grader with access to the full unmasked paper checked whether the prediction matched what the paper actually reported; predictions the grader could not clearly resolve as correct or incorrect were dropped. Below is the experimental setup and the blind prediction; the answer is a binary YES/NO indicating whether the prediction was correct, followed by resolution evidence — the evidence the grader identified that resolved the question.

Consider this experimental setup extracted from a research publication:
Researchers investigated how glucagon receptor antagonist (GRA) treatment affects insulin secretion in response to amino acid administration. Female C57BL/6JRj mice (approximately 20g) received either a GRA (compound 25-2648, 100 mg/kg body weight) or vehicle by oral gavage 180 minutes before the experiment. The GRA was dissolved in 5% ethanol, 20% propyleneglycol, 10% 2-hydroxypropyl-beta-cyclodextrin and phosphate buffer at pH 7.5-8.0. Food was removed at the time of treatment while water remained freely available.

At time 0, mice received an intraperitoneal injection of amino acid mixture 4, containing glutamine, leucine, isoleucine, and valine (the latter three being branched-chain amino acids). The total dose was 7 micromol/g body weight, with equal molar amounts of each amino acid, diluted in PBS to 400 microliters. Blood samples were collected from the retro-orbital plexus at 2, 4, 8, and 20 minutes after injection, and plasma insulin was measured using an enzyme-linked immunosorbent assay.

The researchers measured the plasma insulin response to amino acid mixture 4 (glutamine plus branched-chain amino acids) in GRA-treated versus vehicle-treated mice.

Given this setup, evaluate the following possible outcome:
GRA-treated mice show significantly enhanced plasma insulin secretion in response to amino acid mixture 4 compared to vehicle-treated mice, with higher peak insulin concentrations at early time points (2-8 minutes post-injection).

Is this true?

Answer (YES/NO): NO